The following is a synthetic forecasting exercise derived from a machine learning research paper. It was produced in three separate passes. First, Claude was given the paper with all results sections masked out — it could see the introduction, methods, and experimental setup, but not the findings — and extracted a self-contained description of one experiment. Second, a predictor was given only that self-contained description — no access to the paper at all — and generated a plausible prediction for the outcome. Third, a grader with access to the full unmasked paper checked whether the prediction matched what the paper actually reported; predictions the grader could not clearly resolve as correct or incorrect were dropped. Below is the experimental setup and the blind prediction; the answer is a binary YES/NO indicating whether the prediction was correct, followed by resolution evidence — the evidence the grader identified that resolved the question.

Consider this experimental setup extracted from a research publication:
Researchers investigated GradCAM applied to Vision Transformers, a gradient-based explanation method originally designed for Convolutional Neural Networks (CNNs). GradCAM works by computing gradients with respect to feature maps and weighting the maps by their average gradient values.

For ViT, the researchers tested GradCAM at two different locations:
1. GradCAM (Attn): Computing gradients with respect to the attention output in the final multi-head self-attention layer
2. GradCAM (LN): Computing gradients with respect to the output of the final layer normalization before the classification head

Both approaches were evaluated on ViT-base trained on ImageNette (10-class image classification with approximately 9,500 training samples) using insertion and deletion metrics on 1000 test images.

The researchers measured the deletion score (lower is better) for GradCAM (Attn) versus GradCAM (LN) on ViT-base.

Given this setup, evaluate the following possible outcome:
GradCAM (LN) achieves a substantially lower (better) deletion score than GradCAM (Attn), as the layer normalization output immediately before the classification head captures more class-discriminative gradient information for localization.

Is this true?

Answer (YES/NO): NO